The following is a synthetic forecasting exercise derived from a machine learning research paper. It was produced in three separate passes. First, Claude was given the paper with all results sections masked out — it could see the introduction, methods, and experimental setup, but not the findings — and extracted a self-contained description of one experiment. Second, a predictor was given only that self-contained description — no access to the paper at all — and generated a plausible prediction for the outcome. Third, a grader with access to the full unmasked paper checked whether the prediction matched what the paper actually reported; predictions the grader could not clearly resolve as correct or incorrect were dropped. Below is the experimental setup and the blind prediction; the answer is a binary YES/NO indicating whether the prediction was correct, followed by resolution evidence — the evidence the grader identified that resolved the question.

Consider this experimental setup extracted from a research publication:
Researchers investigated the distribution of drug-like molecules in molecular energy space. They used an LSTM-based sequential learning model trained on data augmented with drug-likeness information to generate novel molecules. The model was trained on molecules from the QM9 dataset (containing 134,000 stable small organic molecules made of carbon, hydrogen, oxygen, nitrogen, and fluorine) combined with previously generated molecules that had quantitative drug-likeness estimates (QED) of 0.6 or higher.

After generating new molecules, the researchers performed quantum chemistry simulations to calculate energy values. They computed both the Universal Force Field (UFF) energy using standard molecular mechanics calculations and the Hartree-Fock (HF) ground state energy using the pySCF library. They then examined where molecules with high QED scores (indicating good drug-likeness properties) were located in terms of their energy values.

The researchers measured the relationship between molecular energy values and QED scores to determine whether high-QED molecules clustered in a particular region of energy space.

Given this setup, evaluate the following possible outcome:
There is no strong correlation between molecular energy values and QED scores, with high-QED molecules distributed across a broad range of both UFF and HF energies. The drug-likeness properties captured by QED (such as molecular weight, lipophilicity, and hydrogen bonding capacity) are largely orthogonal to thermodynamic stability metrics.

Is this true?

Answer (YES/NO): NO